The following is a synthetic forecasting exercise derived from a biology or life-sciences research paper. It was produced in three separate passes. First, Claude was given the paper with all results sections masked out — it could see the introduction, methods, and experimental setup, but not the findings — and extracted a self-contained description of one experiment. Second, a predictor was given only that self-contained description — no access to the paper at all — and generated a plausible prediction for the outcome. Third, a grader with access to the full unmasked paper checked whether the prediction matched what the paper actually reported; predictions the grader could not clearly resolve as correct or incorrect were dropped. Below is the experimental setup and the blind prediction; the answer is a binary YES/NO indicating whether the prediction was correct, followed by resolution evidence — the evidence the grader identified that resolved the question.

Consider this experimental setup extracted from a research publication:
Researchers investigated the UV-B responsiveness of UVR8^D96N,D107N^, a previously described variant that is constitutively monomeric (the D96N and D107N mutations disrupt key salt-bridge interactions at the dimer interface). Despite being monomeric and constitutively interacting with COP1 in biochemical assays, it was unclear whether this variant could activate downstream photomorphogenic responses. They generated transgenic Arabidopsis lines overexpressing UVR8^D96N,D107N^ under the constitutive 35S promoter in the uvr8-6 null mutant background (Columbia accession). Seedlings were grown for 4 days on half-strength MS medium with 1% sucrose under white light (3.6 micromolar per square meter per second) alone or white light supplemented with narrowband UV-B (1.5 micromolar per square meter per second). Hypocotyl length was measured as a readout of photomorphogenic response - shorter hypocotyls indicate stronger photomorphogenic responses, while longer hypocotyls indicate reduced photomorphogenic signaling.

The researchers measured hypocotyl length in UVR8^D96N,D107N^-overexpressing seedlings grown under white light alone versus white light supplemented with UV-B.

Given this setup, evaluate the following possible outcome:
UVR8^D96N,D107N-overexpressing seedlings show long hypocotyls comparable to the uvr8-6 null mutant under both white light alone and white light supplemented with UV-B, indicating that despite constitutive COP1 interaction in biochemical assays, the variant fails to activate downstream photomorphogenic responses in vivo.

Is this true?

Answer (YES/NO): NO